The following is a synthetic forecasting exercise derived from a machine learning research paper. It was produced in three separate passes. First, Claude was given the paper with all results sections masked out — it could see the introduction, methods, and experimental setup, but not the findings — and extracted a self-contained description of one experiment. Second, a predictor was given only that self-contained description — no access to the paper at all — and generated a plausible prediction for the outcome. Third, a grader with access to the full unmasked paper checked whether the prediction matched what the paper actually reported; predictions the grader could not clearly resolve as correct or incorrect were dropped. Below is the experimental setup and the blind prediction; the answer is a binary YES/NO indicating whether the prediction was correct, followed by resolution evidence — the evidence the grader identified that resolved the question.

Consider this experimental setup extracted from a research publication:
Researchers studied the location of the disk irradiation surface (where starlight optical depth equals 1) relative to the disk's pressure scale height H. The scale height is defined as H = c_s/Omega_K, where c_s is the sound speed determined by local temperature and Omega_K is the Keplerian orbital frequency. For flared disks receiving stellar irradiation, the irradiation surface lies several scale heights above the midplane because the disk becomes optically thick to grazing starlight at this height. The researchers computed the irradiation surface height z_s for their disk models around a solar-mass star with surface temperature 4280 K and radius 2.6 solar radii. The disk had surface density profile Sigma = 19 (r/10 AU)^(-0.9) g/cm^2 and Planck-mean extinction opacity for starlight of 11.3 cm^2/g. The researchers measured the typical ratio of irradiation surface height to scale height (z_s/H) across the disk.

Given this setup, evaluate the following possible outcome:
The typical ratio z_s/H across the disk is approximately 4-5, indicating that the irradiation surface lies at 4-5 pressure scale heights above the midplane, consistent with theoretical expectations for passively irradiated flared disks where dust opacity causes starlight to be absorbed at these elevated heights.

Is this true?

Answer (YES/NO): NO